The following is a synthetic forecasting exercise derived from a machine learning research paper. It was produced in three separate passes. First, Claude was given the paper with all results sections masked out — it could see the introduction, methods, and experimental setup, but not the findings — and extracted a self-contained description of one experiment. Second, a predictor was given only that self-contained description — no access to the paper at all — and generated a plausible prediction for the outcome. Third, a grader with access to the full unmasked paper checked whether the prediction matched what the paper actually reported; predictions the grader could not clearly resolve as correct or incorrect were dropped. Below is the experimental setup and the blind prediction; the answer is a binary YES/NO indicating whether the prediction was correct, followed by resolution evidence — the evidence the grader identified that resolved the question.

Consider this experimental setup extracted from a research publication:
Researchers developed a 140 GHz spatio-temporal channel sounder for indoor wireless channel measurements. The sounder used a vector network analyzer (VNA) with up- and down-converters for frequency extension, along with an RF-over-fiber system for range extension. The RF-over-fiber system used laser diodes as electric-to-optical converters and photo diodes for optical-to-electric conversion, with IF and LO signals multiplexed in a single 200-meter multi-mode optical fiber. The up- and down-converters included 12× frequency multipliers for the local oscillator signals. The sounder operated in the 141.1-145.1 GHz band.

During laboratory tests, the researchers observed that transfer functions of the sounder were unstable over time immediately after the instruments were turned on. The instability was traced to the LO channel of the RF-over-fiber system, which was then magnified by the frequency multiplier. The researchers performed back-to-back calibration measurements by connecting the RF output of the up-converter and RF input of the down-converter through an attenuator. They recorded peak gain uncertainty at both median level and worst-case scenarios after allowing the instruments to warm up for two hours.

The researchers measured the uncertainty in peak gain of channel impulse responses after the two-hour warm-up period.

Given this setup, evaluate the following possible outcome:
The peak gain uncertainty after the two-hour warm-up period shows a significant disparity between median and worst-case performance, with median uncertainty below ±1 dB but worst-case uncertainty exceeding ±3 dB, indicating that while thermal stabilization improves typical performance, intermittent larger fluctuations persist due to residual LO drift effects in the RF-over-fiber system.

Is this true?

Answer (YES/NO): NO